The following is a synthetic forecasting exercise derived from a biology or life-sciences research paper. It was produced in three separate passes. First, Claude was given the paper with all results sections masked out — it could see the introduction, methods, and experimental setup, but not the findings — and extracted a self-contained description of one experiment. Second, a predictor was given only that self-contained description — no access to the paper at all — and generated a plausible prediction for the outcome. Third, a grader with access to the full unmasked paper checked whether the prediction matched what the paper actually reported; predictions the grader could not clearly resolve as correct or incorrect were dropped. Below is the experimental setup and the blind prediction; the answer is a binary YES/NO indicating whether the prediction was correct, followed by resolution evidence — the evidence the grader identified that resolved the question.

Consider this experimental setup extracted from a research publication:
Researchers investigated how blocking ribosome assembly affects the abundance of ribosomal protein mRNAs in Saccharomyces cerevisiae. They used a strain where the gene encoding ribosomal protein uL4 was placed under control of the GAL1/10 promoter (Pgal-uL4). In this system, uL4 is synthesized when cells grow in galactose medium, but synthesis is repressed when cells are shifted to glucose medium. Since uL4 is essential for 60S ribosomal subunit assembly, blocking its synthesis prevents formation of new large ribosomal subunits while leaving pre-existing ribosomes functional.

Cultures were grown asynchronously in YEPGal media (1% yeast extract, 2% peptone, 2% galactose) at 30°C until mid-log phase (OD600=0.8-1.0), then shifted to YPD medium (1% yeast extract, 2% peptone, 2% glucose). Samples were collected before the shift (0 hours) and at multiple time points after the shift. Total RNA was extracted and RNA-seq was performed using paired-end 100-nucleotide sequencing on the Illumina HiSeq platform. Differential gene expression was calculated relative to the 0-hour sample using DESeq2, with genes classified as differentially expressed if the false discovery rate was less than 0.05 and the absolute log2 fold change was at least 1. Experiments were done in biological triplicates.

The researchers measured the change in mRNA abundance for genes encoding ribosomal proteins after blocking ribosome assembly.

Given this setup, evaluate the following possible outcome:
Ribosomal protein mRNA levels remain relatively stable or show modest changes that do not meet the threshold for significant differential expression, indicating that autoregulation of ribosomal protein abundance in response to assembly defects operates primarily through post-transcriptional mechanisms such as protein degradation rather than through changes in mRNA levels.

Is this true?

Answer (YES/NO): NO